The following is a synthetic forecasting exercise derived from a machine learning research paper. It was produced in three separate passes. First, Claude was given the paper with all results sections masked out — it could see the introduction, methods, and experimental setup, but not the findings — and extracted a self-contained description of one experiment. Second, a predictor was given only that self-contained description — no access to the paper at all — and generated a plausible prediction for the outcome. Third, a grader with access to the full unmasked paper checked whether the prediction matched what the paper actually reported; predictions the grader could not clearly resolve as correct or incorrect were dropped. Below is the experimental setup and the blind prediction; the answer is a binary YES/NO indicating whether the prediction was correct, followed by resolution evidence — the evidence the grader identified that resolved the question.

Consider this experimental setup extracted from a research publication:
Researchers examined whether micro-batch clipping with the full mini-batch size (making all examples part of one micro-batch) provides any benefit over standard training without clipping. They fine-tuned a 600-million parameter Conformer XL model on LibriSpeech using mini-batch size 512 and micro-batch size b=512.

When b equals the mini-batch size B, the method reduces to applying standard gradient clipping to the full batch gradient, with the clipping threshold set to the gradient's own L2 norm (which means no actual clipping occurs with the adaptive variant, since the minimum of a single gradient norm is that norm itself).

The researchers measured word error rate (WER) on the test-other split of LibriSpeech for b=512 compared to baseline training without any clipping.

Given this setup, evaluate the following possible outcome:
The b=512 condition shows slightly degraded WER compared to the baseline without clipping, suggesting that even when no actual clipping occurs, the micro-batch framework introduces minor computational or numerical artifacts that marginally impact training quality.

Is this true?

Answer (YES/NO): YES